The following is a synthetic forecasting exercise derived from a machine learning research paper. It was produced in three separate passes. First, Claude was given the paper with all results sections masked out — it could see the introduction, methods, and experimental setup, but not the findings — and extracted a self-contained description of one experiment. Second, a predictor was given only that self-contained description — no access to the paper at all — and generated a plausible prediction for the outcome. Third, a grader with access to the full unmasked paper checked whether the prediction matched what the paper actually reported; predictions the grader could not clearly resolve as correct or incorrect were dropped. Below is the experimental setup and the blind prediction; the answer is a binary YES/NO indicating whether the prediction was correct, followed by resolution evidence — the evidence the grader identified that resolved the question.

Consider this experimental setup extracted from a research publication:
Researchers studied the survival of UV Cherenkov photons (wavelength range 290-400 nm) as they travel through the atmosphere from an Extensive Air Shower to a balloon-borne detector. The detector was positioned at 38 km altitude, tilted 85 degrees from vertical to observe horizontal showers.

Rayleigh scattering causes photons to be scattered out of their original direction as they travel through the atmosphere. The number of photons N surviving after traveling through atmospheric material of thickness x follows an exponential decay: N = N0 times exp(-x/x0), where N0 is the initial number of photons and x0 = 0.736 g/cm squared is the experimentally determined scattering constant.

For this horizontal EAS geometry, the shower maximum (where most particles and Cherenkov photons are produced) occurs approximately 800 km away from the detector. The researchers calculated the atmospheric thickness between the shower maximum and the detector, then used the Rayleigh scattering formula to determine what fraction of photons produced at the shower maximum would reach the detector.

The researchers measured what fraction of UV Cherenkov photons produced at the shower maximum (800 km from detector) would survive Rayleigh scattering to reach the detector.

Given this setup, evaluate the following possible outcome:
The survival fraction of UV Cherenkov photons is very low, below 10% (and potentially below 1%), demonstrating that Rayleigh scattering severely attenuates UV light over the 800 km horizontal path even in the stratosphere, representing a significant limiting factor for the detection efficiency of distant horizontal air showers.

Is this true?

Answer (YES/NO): YES